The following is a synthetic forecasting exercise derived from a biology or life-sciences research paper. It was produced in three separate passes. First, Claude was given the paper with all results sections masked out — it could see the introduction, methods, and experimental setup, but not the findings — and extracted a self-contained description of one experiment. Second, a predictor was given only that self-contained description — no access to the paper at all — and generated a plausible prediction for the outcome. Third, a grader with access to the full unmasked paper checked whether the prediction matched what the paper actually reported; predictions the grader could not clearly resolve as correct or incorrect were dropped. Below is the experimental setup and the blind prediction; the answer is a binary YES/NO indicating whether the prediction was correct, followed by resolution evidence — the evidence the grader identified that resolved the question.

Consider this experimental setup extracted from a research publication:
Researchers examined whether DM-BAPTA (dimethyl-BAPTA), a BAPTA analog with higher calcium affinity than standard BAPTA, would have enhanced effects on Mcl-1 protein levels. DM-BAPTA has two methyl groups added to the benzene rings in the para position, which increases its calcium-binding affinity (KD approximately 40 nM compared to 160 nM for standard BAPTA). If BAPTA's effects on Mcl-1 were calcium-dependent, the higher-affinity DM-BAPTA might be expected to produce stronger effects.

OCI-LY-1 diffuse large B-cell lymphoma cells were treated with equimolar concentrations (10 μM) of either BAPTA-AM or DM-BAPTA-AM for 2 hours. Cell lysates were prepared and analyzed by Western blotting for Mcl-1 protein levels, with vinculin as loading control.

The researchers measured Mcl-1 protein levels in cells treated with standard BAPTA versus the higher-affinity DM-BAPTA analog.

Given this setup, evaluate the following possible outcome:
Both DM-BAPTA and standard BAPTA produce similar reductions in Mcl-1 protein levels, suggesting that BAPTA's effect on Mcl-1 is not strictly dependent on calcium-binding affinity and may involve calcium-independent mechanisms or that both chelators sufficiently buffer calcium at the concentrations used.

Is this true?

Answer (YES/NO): YES